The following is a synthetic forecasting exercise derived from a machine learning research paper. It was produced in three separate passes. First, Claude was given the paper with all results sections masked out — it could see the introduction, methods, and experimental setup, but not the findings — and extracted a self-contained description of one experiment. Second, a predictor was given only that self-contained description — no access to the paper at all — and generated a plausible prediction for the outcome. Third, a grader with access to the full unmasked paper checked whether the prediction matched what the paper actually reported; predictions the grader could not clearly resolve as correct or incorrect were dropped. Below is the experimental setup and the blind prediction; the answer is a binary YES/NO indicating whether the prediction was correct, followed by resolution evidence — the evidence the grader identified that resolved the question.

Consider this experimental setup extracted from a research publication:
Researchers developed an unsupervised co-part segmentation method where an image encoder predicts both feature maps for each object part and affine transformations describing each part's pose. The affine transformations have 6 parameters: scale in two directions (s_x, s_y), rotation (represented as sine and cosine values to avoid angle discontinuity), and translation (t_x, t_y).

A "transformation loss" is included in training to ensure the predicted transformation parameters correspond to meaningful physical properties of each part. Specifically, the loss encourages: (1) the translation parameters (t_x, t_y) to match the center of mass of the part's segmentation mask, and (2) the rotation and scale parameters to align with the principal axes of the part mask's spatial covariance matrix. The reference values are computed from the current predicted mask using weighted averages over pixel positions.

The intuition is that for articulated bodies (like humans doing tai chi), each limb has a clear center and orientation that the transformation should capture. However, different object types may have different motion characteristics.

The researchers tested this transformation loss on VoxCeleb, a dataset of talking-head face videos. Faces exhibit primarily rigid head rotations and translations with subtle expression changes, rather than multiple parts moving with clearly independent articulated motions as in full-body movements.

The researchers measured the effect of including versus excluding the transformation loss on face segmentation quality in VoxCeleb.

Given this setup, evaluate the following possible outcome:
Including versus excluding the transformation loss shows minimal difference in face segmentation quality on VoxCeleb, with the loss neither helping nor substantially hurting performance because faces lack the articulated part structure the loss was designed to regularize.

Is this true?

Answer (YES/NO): YES